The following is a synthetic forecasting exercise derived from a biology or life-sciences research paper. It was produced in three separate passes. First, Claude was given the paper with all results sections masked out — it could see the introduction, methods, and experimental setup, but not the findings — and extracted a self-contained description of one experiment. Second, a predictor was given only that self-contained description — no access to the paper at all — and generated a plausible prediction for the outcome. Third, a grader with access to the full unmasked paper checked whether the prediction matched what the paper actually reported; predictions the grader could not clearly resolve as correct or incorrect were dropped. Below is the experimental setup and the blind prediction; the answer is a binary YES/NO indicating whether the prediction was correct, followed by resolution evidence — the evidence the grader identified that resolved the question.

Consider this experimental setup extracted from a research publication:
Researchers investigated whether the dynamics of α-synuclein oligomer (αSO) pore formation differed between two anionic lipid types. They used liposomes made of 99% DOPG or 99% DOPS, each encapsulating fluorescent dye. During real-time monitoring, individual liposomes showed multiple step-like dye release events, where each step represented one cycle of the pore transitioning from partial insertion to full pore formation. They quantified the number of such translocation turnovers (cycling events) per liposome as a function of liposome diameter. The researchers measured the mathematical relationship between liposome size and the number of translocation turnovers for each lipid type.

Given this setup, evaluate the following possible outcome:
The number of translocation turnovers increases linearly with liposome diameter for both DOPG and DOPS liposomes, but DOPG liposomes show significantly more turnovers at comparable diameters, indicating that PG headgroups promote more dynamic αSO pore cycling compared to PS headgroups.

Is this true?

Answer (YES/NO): NO